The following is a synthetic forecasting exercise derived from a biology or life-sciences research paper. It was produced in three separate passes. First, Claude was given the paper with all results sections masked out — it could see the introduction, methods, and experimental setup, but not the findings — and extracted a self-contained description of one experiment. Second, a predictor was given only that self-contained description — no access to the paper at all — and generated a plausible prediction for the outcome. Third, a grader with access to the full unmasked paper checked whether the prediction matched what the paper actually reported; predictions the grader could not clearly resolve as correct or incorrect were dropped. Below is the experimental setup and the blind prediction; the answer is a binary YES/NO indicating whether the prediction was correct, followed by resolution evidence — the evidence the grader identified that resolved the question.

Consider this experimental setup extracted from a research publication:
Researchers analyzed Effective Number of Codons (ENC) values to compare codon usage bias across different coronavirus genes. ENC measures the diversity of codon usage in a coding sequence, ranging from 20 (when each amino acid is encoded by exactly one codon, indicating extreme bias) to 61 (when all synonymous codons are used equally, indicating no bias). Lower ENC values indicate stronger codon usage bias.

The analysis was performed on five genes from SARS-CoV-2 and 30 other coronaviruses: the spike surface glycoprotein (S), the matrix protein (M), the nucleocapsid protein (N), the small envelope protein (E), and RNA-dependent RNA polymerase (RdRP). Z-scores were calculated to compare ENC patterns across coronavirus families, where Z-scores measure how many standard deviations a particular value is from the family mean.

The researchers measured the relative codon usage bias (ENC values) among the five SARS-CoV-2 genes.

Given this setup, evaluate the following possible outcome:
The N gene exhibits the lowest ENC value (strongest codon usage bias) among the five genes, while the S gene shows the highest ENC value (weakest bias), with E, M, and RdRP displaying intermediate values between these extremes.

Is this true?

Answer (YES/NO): NO